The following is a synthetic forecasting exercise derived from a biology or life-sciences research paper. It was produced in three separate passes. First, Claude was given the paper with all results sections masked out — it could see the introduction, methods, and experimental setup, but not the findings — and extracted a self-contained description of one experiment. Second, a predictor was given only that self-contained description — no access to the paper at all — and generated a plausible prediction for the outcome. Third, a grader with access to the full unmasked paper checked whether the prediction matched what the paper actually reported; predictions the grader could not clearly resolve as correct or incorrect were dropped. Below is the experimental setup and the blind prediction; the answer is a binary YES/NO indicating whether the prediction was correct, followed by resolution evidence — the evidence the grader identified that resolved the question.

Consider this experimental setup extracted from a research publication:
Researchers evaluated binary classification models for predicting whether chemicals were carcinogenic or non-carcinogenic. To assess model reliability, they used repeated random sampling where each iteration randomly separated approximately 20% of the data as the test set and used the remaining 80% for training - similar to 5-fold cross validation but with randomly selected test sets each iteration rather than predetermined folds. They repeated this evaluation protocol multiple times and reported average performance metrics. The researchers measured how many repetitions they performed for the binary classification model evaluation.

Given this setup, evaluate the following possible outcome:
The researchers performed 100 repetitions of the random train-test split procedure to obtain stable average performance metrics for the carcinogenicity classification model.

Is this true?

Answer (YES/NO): NO